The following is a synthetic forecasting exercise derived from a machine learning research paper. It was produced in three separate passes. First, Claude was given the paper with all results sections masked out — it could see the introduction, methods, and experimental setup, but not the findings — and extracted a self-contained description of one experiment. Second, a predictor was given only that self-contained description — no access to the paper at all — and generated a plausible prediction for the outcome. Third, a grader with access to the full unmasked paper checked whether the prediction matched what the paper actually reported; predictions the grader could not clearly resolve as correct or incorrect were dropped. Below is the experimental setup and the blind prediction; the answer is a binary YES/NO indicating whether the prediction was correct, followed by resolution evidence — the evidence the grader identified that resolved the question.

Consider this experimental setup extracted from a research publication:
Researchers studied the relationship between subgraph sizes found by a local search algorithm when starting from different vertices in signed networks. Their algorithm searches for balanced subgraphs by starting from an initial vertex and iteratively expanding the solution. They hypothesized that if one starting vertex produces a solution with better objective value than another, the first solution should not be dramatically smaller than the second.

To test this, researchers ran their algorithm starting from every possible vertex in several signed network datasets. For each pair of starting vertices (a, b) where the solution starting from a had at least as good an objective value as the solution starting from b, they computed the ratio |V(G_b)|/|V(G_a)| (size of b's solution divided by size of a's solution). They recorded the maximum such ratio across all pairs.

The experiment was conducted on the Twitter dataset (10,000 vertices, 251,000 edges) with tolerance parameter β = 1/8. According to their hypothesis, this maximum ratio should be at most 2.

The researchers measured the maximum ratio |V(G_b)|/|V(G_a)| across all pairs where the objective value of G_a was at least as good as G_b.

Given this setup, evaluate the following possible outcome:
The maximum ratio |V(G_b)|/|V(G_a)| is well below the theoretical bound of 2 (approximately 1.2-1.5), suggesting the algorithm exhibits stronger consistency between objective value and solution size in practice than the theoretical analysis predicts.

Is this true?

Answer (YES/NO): NO